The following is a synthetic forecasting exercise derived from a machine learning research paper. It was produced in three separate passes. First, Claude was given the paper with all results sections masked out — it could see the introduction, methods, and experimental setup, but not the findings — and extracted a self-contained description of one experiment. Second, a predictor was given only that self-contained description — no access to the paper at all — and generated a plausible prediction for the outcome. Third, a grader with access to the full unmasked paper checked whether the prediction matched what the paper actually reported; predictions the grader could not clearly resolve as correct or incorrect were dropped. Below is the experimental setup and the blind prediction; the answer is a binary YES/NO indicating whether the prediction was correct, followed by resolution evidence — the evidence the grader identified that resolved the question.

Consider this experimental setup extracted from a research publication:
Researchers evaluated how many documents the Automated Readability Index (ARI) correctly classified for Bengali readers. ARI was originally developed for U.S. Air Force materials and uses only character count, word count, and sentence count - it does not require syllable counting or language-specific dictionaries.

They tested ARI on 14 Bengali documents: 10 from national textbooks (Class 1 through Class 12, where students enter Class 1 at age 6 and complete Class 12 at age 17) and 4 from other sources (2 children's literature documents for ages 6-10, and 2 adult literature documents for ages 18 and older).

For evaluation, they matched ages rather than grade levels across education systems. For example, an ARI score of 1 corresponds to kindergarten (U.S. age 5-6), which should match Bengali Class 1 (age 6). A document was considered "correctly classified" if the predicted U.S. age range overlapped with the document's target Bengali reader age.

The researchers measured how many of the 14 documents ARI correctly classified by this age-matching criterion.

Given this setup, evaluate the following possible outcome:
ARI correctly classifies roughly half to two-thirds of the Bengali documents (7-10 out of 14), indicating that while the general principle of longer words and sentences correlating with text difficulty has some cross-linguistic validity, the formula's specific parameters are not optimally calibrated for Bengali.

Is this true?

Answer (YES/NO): YES